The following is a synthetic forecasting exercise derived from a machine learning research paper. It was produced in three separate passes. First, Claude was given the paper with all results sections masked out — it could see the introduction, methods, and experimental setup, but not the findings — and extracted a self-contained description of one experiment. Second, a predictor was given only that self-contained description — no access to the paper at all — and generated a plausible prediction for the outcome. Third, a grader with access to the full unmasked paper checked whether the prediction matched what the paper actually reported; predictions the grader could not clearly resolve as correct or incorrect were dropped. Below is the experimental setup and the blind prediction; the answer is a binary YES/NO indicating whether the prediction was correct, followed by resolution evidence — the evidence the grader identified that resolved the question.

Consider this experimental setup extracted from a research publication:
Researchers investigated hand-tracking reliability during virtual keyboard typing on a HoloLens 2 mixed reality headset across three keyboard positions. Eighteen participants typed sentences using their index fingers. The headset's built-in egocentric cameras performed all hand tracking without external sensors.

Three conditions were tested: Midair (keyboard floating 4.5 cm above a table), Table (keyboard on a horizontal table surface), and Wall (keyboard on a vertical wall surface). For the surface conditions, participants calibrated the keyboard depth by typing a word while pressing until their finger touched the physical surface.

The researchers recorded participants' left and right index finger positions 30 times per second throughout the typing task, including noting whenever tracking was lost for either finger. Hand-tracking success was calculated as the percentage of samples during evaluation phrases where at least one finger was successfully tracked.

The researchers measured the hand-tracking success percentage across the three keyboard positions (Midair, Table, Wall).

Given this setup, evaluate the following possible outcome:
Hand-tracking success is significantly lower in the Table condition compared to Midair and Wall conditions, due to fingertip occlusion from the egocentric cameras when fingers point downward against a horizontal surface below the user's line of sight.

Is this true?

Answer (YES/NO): NO